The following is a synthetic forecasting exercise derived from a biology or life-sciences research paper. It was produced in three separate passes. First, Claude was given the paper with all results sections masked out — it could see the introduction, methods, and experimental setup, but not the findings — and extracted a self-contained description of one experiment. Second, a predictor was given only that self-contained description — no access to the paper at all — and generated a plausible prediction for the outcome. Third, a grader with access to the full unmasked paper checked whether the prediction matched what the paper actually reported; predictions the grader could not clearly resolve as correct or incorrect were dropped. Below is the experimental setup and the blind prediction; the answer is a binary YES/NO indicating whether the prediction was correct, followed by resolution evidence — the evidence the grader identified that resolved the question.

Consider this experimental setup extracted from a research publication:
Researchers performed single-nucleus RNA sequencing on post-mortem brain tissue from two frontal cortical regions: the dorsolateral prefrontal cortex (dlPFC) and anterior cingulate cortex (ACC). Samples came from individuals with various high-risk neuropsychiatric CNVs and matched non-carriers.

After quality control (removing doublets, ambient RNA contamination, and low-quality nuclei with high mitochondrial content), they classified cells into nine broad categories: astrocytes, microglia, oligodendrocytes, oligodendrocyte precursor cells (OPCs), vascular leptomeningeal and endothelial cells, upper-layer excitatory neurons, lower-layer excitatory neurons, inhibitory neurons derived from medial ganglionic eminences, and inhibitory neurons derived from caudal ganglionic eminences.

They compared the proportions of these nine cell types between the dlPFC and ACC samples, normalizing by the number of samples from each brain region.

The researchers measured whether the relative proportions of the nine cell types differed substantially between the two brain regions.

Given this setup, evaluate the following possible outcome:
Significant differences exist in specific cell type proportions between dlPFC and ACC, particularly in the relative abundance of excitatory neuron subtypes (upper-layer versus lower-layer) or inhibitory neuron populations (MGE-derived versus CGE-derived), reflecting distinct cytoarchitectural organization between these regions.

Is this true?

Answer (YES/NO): NO